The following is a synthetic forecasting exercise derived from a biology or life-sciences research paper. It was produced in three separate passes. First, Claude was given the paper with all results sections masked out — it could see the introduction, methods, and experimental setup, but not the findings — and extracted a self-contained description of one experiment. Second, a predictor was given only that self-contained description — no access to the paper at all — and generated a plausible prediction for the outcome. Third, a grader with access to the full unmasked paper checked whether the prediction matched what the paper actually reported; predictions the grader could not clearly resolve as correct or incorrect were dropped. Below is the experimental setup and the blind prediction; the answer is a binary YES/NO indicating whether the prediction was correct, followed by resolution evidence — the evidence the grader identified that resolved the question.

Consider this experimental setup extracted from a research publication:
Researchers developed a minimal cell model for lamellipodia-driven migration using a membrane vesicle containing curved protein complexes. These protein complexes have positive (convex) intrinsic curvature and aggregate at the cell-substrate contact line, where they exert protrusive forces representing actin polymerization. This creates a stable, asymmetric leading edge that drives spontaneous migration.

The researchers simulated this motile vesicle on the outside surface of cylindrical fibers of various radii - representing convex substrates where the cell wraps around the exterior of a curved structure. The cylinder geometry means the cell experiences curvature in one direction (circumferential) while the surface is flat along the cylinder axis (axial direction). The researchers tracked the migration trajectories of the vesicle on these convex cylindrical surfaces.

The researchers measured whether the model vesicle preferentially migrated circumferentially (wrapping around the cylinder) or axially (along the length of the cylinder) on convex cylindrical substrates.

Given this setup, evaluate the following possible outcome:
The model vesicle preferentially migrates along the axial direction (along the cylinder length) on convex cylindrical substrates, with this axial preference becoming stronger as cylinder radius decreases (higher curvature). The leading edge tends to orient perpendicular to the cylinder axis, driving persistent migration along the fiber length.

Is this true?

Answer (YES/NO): NO